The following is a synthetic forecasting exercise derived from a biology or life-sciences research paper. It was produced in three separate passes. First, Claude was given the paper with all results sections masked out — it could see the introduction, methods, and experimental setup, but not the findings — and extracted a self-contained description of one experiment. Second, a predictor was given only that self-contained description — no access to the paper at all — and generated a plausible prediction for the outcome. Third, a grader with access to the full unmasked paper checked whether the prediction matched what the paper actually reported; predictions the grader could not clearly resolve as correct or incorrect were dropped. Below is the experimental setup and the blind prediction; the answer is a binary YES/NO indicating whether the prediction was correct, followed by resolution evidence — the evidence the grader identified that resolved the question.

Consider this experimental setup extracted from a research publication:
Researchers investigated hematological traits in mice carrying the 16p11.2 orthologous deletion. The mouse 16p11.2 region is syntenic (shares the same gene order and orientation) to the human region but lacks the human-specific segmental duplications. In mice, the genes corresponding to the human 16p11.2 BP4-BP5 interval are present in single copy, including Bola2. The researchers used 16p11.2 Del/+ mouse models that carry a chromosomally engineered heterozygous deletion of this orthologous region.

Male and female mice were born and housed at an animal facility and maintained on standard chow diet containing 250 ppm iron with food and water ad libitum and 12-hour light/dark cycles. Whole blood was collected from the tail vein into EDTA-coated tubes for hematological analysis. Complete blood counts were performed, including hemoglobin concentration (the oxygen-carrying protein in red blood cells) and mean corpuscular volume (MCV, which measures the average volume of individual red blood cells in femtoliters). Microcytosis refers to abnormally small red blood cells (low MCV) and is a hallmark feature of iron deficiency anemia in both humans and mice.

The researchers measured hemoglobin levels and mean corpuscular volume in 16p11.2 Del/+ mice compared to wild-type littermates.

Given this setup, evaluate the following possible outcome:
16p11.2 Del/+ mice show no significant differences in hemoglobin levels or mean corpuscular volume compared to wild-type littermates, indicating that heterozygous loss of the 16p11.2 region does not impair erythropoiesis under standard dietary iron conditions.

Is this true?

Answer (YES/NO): NO